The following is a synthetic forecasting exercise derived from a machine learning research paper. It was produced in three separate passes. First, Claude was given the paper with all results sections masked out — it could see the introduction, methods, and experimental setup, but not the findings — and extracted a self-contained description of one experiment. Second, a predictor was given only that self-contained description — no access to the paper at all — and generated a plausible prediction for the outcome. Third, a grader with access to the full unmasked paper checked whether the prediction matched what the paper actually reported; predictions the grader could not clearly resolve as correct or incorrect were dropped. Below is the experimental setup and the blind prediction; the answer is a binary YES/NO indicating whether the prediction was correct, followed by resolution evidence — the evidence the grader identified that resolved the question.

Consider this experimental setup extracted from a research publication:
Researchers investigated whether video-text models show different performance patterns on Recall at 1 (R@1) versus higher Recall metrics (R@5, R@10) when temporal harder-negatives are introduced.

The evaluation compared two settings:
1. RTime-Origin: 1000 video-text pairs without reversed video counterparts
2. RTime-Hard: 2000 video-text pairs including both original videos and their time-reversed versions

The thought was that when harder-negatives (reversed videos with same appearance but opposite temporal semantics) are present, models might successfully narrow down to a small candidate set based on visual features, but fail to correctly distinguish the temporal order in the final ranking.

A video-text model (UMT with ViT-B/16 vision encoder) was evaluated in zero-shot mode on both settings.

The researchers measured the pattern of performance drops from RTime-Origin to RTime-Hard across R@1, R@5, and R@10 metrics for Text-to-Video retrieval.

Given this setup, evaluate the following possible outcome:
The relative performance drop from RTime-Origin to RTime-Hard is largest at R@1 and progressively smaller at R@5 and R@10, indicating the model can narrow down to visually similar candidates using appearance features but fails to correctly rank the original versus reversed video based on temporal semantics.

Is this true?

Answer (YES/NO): YES